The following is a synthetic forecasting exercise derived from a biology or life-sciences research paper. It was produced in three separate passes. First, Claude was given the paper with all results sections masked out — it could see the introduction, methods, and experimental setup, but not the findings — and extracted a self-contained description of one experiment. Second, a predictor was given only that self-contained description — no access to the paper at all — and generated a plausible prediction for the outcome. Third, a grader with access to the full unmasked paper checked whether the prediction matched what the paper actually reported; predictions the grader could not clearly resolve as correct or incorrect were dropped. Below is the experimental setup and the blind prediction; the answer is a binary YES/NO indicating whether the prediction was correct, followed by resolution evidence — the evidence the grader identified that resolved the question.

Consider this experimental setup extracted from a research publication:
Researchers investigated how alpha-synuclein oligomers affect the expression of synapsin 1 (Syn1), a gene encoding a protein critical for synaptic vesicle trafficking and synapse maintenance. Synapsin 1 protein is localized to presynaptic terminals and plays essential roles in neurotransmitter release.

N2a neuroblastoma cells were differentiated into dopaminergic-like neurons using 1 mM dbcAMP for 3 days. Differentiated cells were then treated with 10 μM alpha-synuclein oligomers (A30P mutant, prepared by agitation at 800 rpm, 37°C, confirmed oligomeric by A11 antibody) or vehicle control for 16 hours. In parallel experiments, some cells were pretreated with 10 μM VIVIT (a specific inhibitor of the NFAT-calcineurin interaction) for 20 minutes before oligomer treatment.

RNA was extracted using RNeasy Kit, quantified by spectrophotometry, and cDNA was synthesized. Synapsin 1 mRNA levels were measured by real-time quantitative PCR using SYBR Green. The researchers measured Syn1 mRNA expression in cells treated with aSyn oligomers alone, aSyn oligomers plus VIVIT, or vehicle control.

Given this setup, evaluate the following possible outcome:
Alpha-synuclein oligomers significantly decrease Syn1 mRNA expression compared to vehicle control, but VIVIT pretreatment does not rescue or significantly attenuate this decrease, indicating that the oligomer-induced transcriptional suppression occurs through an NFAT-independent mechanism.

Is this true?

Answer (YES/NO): NO